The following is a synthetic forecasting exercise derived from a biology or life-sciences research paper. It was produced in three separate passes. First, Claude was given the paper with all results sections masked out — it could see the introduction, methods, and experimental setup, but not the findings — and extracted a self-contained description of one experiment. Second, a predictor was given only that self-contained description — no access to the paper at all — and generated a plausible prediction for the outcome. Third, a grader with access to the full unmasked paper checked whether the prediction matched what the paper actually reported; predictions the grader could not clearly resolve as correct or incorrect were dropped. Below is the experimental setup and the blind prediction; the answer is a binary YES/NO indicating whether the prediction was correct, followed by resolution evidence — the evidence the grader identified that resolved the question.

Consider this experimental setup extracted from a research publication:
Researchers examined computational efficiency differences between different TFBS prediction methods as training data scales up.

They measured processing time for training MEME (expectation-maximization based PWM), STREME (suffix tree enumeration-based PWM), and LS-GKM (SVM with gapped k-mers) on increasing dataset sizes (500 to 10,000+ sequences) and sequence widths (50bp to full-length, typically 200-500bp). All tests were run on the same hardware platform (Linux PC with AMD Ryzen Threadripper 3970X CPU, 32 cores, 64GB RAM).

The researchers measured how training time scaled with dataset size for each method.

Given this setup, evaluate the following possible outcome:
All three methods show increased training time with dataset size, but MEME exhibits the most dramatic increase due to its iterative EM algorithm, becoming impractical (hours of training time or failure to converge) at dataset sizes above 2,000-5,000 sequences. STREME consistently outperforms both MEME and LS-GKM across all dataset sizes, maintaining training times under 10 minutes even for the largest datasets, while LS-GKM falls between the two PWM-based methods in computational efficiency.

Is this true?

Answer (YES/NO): NO